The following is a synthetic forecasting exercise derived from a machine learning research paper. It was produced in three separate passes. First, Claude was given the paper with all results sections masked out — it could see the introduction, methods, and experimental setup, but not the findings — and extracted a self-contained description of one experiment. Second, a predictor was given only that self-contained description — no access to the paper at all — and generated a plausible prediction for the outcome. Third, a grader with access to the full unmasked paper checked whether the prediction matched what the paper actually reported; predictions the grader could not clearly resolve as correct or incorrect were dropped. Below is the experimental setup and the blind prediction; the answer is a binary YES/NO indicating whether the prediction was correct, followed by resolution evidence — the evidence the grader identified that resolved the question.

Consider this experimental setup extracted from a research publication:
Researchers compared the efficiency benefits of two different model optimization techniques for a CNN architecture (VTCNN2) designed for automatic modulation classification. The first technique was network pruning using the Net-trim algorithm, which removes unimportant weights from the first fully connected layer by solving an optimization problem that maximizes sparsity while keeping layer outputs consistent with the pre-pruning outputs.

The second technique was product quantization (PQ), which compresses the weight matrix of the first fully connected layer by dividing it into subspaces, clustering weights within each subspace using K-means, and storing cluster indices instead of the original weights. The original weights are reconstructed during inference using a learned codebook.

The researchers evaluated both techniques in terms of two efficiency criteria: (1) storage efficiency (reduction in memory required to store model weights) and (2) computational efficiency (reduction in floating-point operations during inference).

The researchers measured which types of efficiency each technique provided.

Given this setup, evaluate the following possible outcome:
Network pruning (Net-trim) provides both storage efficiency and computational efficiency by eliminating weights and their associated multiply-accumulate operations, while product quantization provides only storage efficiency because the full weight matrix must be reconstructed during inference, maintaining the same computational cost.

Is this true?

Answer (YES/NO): YES